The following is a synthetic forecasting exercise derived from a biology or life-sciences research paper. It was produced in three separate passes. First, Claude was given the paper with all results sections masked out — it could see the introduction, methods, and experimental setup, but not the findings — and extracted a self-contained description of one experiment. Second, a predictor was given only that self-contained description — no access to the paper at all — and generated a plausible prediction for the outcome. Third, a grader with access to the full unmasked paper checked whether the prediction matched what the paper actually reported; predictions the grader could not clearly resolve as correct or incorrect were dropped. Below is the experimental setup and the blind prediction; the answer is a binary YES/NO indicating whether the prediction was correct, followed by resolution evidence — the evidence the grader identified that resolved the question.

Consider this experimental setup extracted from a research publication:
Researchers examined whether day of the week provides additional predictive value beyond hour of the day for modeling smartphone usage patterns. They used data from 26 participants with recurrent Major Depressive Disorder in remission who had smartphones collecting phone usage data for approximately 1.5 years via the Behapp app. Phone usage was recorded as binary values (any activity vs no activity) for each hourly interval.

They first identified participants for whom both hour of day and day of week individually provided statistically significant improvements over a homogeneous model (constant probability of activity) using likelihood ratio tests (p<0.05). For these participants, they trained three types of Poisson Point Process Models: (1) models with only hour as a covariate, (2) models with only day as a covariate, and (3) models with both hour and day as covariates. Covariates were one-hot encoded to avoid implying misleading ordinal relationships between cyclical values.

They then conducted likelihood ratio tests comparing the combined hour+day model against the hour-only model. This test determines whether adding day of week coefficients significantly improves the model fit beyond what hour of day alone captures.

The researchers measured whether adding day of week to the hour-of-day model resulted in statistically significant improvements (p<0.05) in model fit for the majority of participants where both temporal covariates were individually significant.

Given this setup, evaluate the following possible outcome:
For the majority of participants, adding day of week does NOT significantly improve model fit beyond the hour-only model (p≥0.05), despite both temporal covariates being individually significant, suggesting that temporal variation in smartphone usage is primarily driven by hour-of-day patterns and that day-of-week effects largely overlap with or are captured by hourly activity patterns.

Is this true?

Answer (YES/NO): NO